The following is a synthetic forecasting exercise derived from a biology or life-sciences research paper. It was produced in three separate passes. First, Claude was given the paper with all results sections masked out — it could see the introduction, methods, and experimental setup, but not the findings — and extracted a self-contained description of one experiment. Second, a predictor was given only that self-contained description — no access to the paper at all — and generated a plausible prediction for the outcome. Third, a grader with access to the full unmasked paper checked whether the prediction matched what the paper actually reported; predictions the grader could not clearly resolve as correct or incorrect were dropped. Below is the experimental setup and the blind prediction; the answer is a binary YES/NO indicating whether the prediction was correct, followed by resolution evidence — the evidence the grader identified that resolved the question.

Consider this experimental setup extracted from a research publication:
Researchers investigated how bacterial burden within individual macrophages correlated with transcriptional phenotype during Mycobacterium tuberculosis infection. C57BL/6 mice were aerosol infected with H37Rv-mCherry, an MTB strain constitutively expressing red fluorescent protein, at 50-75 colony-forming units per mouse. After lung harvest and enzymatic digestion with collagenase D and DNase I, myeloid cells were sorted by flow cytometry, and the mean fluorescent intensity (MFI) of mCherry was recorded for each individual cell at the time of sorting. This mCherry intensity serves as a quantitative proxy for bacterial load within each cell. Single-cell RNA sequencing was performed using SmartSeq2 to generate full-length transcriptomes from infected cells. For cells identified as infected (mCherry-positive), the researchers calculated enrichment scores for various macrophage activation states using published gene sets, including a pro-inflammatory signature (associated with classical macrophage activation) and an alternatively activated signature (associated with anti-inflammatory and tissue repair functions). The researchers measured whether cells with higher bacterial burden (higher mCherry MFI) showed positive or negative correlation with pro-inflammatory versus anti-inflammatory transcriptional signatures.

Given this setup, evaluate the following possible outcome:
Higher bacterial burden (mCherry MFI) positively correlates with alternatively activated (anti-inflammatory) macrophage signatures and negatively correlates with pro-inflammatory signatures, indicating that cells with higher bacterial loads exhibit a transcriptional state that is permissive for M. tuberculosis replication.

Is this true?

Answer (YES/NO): YES